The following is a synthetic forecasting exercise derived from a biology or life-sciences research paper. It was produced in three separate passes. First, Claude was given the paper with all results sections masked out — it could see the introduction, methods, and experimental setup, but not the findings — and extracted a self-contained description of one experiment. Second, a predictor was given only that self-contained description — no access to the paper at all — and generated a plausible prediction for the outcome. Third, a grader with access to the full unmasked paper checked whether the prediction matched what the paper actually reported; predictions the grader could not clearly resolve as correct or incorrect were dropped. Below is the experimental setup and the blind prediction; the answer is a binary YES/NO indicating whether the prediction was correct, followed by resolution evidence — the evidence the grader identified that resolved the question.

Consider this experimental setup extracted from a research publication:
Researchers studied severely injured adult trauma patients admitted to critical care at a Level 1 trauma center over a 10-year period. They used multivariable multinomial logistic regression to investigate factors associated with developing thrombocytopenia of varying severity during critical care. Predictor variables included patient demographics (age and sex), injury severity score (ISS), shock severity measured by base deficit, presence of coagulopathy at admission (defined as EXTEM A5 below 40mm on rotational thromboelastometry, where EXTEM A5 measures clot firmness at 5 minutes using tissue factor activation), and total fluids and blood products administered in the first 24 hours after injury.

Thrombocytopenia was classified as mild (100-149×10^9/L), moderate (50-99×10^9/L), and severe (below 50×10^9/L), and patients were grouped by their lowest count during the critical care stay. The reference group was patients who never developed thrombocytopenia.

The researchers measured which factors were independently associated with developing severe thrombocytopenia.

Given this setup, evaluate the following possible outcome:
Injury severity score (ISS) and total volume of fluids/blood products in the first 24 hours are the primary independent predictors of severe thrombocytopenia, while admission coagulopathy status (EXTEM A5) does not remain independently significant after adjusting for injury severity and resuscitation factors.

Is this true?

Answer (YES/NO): NO